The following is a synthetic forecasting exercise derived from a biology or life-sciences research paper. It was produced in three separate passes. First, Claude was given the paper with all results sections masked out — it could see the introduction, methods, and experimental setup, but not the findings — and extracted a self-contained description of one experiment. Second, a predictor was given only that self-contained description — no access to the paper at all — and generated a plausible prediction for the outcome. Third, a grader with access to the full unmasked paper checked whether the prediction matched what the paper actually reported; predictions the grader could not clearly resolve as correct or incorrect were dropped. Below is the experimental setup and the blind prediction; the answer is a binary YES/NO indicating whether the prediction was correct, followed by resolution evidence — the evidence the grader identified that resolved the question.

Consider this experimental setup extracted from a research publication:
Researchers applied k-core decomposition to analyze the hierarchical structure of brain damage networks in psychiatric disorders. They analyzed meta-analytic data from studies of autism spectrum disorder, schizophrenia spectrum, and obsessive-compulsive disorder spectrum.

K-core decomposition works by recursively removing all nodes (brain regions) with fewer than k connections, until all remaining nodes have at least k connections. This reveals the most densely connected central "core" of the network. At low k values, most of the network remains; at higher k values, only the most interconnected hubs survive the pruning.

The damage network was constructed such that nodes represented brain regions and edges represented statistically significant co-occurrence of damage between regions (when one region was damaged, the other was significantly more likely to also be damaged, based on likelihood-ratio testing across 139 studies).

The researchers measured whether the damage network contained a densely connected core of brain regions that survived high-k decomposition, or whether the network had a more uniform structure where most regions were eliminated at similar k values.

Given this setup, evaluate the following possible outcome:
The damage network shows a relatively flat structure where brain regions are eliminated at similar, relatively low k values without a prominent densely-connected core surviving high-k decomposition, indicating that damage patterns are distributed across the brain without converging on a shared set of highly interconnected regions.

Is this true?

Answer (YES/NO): NO